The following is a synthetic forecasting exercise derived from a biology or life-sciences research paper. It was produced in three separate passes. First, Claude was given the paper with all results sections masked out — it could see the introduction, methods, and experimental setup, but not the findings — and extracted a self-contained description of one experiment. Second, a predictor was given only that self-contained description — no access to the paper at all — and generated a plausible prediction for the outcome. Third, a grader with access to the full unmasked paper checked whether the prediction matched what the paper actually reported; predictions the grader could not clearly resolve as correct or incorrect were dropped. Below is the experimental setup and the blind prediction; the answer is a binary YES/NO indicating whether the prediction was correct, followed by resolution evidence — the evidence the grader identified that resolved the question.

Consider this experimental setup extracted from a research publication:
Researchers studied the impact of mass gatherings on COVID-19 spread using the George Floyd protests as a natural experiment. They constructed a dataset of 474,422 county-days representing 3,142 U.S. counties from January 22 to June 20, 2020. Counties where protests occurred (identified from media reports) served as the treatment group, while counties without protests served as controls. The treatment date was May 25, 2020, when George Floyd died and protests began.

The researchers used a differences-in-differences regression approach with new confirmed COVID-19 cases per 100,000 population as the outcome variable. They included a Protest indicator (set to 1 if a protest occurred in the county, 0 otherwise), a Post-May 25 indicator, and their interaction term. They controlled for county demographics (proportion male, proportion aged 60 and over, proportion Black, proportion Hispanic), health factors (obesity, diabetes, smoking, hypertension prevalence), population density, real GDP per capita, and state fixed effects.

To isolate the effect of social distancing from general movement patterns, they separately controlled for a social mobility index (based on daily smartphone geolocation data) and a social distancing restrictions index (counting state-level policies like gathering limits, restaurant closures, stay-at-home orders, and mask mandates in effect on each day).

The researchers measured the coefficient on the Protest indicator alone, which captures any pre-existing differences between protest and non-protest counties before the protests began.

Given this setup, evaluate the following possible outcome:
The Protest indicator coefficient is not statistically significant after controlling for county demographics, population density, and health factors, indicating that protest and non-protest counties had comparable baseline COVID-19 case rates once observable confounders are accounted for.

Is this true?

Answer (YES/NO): YES